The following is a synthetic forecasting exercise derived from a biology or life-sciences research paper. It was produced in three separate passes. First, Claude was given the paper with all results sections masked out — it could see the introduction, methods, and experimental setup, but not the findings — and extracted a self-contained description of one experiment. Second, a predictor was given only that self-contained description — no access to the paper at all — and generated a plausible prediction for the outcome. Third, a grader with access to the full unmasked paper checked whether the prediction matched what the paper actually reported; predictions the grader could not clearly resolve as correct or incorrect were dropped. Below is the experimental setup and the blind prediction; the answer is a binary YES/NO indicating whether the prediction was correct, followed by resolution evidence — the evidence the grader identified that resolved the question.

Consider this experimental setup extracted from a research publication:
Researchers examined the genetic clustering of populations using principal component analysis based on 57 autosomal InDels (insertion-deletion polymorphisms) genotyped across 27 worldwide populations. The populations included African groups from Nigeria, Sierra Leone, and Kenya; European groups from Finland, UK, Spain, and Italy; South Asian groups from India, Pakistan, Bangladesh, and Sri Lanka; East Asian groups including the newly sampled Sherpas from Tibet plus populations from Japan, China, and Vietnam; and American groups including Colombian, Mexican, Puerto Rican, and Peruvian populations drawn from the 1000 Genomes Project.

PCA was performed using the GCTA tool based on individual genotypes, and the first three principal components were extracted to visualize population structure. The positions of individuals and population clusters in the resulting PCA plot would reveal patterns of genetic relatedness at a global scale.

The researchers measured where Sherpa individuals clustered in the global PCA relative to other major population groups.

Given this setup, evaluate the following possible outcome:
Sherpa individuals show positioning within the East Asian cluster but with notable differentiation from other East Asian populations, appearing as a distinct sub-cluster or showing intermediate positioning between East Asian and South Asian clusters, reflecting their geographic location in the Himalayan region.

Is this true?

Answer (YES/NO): NO